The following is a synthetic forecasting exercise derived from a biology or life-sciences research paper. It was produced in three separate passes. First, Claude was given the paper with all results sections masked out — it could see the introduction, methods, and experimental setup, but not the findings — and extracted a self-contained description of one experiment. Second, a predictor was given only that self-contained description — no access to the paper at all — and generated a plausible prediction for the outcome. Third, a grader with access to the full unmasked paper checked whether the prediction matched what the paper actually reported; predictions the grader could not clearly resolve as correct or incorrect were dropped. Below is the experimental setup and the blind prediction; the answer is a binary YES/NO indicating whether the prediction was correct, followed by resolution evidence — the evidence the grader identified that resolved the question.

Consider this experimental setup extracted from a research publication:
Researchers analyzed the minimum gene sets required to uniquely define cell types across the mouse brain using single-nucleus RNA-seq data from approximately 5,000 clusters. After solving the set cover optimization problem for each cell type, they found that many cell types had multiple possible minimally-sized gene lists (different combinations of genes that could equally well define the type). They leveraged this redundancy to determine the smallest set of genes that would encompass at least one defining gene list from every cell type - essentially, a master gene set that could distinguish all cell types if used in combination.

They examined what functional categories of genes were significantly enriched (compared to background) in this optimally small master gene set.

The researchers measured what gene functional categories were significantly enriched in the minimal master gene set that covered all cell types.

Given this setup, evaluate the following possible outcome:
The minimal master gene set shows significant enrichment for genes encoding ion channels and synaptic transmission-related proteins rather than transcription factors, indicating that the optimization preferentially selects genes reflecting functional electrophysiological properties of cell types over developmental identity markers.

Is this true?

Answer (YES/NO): NO